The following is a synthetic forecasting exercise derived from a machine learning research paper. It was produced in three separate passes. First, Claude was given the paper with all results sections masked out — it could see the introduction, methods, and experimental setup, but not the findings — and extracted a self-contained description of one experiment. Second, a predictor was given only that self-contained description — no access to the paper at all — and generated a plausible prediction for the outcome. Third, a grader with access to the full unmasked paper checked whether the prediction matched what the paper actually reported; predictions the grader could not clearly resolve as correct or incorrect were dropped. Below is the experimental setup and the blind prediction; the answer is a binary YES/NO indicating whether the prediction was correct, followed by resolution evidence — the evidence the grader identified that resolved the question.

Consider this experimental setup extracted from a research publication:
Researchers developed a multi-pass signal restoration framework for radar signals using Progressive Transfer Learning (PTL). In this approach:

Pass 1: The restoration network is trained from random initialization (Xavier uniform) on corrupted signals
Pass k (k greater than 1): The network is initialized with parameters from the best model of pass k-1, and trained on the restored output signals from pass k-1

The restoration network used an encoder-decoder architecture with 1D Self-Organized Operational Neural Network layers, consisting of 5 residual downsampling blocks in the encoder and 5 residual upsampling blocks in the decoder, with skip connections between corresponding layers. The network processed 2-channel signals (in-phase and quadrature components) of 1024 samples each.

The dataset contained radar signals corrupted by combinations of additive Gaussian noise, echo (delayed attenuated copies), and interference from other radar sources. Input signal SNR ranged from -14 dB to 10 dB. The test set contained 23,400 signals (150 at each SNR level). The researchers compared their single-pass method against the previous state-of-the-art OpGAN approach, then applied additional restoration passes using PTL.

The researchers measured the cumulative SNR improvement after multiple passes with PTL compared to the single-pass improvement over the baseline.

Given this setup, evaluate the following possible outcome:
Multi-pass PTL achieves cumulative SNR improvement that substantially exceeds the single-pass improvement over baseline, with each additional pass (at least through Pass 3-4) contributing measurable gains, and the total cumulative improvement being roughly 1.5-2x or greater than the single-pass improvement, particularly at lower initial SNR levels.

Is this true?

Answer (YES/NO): YES